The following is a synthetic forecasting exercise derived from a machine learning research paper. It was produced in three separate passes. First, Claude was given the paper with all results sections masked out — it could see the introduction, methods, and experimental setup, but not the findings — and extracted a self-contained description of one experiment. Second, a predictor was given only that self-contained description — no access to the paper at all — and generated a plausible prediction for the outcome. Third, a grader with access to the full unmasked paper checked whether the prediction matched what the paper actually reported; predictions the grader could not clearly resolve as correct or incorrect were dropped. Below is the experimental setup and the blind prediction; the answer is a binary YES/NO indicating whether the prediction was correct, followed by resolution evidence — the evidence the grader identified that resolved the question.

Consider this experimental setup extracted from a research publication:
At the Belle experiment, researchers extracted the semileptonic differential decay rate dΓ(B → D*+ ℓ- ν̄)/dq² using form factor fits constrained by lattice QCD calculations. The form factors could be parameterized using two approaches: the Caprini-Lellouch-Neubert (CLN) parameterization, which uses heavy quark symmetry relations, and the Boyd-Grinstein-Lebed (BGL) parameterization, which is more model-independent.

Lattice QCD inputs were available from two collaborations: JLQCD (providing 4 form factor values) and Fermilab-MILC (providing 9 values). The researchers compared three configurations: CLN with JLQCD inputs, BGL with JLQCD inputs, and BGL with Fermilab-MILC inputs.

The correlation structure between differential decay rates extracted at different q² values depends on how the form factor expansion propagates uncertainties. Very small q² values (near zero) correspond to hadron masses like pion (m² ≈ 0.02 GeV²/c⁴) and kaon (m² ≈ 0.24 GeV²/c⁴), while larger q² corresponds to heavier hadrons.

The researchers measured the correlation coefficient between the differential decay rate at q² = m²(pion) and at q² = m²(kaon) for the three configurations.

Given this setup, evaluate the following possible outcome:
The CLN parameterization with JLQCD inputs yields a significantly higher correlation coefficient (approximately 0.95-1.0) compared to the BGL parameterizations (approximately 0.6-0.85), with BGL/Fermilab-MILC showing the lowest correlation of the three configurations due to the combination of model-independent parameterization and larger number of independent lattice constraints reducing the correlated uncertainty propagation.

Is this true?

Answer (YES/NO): NO